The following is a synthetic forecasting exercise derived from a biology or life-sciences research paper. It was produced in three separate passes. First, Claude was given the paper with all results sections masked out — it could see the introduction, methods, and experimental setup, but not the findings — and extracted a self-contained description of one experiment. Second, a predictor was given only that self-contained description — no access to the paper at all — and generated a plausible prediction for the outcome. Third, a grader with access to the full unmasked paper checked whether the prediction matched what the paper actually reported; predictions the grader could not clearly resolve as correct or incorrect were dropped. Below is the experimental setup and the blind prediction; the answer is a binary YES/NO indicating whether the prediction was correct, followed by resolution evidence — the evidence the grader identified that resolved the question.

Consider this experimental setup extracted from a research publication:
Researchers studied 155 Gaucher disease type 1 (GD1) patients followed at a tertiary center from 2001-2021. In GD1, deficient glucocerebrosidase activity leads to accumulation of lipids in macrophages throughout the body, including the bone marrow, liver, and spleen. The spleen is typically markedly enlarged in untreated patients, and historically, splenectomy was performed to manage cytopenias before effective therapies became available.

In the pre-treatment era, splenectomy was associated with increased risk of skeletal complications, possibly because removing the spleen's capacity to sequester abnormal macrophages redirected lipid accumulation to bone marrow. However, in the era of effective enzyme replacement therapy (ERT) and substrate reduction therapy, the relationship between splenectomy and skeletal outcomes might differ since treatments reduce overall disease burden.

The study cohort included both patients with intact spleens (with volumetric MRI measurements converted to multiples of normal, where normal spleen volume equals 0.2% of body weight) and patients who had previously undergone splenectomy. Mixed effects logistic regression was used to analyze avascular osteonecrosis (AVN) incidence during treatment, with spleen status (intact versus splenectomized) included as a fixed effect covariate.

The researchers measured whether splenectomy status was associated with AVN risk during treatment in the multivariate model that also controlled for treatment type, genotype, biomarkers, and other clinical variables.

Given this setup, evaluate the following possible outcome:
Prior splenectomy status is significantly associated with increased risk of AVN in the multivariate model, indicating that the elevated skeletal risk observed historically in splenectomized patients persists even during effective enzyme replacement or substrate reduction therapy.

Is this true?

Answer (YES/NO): NO